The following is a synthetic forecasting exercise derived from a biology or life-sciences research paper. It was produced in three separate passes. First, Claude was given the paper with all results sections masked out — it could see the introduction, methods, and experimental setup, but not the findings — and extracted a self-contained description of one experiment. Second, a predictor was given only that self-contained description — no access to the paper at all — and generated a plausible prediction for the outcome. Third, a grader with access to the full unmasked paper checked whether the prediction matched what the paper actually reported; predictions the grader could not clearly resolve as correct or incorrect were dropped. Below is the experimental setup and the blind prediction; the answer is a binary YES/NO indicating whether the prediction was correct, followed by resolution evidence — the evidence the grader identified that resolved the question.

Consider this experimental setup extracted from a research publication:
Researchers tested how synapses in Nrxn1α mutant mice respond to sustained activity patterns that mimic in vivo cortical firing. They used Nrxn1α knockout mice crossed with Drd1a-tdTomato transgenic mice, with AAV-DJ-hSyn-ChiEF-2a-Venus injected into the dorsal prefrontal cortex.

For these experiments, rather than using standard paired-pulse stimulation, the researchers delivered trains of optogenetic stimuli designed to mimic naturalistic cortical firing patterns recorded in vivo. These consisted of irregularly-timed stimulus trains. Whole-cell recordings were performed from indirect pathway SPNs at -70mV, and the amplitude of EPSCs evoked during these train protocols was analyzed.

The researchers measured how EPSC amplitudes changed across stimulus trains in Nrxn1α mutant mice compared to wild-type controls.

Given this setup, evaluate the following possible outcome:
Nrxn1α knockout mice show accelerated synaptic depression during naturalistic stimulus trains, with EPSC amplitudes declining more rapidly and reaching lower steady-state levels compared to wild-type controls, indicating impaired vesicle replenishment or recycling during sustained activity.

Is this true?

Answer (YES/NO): NO